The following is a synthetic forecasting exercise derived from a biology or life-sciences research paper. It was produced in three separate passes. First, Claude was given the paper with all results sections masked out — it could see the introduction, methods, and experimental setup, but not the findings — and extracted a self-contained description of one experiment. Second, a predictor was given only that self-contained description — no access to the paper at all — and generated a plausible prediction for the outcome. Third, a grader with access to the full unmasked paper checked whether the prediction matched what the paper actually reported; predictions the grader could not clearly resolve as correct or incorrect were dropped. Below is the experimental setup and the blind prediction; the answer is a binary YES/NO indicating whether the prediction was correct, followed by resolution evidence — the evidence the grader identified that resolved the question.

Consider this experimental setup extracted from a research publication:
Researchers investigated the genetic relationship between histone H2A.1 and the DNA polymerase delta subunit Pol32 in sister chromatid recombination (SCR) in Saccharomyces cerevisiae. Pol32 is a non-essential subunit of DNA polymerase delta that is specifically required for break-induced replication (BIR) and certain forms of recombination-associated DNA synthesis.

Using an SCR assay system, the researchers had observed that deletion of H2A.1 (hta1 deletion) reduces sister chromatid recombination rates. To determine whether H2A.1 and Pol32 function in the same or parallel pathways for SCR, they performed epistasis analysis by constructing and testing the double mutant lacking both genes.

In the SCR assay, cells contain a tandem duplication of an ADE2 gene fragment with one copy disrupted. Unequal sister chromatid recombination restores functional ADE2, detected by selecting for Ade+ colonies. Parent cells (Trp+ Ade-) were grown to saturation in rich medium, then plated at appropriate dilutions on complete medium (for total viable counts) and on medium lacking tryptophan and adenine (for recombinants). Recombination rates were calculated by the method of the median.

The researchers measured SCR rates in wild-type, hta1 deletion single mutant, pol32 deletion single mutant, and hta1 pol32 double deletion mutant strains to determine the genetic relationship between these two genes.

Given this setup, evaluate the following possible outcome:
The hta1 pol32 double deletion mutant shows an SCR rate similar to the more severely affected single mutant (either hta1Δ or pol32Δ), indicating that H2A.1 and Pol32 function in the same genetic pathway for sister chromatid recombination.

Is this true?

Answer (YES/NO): YES